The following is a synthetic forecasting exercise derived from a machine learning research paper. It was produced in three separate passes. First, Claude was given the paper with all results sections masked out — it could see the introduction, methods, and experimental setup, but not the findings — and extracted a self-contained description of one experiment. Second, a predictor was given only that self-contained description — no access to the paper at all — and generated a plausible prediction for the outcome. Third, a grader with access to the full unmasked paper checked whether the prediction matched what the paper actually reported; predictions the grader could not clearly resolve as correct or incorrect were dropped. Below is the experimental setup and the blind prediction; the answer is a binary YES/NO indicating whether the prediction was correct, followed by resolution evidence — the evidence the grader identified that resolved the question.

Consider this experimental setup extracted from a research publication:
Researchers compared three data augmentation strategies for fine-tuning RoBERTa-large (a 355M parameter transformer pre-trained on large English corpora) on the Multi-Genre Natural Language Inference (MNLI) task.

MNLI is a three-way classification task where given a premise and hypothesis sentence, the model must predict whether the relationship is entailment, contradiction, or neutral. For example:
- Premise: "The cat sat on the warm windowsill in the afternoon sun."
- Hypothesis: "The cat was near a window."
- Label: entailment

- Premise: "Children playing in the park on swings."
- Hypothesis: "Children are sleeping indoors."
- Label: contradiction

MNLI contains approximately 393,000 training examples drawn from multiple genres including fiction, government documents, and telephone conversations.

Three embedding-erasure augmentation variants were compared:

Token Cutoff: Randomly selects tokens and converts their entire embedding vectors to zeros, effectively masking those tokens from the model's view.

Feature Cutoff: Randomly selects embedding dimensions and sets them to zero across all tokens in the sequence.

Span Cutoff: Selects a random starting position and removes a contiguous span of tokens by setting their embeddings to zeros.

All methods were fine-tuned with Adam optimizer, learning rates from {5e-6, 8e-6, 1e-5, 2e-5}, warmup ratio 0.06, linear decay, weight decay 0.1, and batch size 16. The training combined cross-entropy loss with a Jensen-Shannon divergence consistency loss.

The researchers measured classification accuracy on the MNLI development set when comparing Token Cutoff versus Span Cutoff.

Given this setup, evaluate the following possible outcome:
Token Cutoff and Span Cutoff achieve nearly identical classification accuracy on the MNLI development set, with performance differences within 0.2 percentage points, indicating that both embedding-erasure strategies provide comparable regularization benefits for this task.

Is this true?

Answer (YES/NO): YES